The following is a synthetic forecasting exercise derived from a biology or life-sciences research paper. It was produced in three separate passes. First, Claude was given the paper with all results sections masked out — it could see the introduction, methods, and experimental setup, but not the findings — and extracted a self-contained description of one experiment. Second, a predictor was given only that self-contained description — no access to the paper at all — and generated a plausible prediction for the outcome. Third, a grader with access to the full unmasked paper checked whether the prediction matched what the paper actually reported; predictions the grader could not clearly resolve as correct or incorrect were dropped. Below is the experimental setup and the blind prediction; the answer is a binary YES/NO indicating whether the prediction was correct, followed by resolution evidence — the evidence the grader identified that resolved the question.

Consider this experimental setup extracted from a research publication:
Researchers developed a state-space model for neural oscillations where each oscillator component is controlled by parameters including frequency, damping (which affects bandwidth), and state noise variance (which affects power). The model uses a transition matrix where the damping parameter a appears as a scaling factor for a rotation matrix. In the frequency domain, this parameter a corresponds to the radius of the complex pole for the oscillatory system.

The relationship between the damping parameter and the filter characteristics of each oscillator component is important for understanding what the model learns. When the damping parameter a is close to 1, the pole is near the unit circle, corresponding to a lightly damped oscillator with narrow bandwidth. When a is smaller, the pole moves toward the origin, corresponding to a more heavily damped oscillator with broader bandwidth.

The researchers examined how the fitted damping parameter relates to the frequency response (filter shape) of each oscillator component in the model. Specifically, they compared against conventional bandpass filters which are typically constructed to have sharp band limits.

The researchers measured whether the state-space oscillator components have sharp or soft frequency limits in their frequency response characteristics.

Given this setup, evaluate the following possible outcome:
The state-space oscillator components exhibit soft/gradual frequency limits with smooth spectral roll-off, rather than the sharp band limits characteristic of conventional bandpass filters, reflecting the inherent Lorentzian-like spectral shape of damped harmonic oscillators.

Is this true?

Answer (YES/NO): YES